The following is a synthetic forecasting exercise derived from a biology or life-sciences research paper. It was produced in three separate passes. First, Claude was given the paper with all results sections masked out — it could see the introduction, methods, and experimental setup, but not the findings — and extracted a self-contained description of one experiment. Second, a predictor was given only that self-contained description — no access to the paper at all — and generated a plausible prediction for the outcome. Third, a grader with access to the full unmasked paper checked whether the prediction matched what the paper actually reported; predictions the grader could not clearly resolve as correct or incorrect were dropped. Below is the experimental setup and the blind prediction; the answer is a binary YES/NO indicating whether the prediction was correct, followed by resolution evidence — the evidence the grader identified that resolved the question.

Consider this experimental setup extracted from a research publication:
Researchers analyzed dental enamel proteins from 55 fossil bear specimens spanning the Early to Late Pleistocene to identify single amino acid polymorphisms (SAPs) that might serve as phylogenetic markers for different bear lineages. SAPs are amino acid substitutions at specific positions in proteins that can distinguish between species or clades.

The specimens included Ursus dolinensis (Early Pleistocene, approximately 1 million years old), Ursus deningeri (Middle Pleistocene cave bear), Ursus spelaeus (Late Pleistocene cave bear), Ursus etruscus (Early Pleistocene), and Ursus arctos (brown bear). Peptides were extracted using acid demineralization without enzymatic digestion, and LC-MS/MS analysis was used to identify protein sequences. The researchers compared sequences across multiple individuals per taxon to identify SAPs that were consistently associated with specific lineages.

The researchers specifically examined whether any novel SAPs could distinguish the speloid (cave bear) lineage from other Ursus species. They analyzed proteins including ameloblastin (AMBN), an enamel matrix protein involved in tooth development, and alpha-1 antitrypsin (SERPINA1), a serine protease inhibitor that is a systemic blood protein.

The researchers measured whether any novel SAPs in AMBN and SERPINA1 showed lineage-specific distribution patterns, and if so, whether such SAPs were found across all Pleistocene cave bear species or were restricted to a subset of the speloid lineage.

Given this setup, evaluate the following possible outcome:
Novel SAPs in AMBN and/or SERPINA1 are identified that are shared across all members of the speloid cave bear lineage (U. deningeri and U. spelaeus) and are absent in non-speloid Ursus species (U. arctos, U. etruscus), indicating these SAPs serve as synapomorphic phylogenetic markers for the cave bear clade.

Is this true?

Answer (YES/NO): NO